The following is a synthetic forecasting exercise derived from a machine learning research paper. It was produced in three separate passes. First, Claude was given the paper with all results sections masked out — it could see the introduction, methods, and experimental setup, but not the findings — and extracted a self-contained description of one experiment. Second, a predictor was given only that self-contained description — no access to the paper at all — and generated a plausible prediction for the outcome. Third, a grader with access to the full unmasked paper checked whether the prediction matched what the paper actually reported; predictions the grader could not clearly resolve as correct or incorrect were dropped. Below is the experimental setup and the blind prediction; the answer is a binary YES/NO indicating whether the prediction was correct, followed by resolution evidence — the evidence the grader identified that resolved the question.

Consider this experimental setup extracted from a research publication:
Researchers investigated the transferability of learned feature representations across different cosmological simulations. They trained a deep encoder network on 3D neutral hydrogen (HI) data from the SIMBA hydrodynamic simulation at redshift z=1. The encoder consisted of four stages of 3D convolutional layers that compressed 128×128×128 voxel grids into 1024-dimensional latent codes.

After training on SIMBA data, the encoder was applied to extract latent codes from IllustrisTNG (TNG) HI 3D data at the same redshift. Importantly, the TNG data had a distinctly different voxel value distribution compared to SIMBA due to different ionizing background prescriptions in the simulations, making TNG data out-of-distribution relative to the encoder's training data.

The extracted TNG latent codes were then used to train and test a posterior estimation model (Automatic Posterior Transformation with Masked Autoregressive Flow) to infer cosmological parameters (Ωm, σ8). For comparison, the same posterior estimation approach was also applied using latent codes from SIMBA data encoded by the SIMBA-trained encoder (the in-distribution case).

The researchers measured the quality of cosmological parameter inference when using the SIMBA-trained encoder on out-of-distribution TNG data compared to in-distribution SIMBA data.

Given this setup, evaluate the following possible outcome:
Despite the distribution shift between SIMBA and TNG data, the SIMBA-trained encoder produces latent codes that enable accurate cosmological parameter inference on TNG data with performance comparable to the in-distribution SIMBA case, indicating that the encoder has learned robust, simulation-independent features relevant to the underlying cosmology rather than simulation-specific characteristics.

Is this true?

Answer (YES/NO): NO